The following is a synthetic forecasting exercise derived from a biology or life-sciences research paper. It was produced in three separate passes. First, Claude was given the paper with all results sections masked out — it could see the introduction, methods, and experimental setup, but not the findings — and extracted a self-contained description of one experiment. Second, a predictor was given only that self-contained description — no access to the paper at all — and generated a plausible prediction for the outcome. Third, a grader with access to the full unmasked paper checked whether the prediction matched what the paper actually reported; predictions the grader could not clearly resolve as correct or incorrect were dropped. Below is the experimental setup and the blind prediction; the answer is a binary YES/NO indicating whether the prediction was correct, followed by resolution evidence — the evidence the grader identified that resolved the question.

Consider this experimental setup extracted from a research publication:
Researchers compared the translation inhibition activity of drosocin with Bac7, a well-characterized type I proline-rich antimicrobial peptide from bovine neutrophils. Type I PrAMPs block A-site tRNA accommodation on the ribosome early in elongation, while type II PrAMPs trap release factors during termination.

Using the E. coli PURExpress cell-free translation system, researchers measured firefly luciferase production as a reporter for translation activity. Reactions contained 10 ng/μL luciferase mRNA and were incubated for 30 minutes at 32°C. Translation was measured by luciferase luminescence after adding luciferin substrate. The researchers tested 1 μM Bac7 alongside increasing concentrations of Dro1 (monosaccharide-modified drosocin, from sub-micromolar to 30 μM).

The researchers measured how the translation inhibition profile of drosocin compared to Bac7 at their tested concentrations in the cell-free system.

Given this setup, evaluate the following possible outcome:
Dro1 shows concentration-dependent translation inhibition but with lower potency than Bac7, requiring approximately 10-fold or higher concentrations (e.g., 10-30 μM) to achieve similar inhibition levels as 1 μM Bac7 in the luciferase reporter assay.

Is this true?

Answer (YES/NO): NO